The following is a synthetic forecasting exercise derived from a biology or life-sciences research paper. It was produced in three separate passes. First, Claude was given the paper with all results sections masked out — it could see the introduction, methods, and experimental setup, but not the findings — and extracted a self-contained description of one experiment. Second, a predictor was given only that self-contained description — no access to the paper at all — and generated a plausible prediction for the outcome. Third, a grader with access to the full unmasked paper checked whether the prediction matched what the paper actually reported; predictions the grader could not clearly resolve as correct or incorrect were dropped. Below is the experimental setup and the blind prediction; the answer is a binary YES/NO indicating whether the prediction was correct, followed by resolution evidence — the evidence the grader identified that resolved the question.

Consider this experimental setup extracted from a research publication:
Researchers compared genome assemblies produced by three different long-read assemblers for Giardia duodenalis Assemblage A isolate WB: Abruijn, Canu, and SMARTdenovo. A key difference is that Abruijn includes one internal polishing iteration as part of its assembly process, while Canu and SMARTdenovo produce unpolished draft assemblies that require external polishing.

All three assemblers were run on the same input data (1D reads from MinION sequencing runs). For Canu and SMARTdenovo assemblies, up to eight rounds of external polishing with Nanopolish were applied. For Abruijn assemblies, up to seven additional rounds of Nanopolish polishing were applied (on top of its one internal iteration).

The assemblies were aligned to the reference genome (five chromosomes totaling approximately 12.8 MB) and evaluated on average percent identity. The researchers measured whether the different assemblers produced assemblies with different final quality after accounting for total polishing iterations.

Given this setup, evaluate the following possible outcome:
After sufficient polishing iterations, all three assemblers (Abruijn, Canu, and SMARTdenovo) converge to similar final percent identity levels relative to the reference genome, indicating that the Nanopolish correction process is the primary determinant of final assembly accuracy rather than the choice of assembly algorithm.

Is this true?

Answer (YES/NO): NO